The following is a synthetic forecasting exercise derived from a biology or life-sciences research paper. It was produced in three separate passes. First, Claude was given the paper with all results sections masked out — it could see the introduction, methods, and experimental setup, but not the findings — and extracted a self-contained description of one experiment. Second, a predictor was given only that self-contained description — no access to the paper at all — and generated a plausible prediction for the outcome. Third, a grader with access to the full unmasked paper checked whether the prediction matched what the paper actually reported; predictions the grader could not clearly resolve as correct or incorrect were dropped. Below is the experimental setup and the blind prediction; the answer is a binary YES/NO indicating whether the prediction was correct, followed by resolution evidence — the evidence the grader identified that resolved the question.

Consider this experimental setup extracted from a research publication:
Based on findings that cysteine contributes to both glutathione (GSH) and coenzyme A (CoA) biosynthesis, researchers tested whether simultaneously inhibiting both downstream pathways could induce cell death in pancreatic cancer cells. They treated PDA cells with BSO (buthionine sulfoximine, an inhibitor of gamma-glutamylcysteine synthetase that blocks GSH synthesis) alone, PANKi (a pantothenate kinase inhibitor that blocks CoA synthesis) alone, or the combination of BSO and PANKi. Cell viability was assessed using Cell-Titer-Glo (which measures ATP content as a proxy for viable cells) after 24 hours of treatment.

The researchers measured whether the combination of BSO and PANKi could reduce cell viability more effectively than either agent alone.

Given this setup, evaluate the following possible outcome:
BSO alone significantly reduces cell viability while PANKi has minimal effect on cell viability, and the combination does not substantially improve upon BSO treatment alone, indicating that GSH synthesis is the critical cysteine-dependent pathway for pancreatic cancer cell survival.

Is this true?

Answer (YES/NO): NO